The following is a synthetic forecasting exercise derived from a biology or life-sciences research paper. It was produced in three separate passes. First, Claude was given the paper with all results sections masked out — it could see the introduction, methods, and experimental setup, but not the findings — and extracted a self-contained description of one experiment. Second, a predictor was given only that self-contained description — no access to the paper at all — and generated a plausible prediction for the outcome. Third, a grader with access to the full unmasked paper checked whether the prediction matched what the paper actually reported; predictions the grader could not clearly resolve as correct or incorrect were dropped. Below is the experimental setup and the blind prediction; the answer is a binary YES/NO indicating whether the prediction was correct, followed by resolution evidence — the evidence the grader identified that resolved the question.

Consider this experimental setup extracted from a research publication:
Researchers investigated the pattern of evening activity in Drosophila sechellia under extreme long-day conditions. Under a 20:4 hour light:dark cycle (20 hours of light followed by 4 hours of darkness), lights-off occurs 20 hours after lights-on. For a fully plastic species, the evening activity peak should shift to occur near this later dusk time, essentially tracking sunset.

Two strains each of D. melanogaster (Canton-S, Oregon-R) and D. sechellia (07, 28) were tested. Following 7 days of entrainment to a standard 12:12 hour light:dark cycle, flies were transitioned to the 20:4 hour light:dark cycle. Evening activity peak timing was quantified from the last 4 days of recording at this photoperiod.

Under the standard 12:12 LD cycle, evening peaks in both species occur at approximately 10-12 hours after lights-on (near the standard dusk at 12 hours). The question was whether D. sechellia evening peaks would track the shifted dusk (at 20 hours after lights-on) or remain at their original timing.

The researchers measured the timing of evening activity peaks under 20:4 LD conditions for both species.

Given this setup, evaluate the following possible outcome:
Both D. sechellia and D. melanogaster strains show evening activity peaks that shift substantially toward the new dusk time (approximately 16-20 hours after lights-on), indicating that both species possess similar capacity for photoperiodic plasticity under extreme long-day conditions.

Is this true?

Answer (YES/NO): NO